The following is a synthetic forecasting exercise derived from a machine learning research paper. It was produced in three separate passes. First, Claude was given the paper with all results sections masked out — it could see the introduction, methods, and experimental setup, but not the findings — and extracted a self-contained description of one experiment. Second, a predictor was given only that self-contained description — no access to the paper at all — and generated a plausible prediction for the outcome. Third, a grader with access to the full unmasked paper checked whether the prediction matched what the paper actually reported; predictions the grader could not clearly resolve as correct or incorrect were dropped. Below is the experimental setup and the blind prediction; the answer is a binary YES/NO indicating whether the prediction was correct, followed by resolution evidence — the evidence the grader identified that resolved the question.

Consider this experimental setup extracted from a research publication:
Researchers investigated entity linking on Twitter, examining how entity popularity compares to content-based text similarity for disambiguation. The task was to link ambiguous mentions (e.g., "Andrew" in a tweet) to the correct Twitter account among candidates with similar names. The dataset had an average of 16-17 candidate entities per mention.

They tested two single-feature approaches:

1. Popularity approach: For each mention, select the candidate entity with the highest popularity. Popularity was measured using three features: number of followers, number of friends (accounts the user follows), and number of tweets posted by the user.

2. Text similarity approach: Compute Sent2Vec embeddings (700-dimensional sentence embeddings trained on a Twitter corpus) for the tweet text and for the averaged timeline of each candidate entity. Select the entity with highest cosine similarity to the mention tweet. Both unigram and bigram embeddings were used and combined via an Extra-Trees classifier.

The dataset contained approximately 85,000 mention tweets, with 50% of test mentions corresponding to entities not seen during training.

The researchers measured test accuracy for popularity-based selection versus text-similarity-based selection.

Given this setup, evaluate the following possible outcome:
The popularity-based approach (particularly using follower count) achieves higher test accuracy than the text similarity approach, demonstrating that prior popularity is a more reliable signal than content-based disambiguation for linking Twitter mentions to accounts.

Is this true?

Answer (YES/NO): YES